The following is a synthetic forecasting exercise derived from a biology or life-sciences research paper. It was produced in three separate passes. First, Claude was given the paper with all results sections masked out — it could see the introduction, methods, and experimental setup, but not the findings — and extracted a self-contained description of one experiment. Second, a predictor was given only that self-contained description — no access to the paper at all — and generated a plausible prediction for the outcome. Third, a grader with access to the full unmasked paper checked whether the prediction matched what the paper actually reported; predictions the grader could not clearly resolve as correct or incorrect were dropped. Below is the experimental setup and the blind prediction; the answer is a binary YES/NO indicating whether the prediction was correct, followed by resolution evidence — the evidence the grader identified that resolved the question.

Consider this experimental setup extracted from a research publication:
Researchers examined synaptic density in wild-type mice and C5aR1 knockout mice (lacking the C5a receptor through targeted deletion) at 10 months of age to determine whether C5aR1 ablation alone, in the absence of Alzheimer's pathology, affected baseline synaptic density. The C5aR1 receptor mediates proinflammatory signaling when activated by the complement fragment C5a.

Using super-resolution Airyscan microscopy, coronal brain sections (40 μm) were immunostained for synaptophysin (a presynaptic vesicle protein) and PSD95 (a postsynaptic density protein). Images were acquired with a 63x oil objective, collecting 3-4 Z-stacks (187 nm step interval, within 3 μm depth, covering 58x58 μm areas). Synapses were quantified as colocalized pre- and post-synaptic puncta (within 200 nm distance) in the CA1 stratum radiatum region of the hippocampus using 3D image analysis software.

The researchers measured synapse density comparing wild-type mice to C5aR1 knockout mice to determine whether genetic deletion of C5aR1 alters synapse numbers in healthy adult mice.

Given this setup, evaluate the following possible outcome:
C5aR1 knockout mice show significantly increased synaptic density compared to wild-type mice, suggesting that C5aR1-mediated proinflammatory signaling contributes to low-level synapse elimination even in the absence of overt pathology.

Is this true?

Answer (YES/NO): NO